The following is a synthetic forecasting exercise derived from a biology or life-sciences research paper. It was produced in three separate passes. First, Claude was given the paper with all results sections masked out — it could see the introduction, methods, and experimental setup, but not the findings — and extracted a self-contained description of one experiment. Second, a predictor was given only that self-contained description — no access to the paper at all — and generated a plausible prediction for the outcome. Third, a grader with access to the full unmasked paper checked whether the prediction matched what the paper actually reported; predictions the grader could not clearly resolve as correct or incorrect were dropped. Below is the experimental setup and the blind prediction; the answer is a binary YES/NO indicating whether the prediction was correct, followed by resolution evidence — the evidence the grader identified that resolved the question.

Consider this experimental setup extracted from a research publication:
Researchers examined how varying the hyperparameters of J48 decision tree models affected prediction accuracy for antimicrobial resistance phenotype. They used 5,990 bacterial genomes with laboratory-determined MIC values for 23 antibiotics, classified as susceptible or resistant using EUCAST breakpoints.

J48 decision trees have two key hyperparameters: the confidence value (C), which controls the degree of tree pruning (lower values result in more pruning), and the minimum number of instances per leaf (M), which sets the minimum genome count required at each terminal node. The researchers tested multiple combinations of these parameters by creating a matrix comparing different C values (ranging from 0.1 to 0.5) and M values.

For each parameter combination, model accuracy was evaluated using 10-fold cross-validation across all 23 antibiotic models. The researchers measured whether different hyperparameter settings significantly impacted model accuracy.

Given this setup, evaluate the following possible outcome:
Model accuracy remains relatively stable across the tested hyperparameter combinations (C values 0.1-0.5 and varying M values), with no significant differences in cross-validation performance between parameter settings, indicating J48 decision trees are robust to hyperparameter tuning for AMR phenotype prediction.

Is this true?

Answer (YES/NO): YES